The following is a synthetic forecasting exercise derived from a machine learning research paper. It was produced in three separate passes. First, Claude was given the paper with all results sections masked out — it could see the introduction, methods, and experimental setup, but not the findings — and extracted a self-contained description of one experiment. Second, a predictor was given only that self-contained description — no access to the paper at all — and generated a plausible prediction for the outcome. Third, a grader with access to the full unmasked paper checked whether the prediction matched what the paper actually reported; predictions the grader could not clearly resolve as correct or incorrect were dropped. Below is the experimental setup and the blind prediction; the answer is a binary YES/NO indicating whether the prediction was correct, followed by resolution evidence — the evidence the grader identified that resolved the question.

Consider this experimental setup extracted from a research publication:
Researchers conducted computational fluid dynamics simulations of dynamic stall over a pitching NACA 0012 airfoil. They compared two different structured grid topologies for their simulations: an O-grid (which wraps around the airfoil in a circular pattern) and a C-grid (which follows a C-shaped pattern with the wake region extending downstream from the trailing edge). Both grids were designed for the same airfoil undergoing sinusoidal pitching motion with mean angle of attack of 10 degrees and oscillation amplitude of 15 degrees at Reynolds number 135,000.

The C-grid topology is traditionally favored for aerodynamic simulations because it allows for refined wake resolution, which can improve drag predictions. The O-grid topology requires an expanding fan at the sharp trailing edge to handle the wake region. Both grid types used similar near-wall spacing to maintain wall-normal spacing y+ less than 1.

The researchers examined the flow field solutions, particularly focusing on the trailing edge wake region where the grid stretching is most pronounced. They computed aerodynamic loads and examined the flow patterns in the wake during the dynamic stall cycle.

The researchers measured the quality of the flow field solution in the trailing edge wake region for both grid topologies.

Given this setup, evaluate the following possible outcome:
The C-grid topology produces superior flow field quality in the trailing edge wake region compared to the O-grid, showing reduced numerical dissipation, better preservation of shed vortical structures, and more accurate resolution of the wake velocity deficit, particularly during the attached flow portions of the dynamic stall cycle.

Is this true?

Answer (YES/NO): NO